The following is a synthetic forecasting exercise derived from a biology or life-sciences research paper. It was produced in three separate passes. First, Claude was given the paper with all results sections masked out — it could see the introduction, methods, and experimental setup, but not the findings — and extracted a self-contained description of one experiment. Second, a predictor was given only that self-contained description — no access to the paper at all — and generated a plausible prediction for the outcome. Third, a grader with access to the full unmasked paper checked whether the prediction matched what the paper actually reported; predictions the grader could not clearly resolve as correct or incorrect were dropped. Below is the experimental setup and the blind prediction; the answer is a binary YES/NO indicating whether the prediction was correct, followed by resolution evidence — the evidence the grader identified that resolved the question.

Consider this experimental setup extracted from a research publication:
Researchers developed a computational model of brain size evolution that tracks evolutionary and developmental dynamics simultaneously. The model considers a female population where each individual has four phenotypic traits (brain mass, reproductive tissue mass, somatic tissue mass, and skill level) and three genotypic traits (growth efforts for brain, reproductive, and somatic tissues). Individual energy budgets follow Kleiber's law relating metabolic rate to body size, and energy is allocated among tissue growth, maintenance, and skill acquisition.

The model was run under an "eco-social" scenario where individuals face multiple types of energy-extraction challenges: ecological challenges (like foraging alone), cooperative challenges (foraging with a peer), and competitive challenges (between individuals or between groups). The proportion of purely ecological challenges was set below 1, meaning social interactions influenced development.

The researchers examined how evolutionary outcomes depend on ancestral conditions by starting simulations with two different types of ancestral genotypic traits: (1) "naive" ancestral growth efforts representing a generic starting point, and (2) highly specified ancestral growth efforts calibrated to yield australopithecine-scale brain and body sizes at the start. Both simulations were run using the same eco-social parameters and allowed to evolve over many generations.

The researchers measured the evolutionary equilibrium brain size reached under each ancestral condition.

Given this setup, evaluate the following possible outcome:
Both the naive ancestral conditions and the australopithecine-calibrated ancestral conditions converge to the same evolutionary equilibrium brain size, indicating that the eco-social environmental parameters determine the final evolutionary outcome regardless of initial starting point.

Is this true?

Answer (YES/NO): NO